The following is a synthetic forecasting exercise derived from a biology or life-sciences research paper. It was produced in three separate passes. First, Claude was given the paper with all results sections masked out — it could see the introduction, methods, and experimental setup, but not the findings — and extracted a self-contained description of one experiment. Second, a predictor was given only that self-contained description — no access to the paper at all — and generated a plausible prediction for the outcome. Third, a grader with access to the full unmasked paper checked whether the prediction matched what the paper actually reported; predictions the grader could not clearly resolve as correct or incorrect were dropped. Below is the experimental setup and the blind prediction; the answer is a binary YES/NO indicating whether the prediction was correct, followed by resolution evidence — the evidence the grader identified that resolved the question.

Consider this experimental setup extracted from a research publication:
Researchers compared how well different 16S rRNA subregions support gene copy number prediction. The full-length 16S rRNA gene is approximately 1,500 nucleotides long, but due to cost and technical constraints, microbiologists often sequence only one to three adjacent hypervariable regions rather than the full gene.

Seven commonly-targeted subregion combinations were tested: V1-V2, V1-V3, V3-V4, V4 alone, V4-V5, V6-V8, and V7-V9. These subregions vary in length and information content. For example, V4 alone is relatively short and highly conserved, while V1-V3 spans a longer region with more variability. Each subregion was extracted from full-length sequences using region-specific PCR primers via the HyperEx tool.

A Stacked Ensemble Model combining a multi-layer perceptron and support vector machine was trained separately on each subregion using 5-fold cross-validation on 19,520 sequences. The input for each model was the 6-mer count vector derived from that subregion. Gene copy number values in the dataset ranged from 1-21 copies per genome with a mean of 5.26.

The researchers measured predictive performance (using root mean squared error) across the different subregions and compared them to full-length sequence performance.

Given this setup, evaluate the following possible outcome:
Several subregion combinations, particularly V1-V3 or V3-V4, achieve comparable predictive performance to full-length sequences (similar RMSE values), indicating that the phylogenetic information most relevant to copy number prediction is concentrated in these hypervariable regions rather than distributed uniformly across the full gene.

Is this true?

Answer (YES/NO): NO